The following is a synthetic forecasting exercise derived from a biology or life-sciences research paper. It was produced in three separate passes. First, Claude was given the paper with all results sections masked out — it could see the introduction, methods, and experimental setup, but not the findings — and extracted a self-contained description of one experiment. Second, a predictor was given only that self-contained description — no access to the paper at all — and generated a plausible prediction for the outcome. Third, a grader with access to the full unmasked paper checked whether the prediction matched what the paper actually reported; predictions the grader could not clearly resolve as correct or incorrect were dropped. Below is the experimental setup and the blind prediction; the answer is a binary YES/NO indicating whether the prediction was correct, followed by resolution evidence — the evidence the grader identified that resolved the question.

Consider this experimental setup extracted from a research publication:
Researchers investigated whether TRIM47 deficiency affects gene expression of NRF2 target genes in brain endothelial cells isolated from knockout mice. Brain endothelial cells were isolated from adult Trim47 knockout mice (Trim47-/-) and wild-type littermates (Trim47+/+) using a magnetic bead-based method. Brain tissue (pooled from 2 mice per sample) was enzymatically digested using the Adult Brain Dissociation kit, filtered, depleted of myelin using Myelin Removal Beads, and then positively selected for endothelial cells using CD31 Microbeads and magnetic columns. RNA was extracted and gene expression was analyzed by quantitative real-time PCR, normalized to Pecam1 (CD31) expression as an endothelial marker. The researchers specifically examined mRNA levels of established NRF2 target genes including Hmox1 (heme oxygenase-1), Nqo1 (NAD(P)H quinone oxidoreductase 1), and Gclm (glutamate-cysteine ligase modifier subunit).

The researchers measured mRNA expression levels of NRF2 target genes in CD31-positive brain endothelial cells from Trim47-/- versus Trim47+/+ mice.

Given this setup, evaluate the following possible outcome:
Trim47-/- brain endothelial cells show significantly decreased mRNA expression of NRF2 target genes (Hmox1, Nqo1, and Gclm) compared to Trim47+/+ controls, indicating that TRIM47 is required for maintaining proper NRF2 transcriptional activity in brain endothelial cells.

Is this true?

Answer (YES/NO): YES